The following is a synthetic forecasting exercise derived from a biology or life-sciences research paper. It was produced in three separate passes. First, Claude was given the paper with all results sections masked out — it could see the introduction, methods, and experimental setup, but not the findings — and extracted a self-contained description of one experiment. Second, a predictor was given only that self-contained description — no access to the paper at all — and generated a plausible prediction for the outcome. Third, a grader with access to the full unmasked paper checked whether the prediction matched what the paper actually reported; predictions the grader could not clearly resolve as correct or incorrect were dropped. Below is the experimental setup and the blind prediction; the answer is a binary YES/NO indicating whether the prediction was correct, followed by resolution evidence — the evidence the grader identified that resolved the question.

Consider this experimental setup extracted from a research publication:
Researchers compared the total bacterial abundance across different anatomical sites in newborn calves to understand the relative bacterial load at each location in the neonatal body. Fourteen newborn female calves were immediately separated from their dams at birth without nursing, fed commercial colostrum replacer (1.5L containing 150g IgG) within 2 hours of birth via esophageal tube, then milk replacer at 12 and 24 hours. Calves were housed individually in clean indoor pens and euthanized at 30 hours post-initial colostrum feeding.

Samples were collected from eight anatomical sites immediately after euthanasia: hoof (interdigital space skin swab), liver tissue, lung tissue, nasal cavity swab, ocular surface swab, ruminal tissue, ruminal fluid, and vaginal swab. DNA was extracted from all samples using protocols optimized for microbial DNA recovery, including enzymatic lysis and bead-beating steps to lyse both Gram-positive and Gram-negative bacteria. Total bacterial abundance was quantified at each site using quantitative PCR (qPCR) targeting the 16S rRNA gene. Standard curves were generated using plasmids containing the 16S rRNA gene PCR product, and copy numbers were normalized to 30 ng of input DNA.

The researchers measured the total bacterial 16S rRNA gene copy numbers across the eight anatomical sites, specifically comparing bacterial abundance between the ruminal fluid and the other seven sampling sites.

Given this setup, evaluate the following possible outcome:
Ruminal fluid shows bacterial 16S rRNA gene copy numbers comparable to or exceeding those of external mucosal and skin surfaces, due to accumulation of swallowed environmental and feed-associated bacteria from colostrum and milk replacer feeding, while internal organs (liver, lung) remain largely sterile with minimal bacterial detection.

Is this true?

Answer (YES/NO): NO